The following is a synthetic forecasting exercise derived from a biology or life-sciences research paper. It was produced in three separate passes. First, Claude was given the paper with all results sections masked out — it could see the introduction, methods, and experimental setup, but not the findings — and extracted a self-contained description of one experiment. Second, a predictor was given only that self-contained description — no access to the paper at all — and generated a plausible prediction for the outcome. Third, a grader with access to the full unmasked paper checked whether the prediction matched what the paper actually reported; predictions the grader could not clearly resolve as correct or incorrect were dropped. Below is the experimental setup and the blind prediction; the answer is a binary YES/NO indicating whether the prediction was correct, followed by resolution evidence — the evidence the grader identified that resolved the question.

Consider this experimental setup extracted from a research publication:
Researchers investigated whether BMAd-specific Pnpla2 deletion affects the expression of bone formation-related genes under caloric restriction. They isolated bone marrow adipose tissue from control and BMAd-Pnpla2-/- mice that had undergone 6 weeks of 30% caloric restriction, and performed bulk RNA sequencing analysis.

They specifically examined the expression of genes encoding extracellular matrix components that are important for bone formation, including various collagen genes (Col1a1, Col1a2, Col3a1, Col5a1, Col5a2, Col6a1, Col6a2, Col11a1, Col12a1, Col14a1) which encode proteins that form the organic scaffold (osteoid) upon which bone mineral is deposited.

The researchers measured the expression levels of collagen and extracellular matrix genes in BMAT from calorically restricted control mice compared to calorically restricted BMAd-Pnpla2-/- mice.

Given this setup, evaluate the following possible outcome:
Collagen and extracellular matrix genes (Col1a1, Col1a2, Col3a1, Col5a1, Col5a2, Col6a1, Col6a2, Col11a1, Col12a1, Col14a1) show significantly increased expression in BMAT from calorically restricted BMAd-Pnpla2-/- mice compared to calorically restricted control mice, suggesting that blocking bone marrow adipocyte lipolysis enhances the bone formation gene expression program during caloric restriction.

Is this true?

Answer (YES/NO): NO